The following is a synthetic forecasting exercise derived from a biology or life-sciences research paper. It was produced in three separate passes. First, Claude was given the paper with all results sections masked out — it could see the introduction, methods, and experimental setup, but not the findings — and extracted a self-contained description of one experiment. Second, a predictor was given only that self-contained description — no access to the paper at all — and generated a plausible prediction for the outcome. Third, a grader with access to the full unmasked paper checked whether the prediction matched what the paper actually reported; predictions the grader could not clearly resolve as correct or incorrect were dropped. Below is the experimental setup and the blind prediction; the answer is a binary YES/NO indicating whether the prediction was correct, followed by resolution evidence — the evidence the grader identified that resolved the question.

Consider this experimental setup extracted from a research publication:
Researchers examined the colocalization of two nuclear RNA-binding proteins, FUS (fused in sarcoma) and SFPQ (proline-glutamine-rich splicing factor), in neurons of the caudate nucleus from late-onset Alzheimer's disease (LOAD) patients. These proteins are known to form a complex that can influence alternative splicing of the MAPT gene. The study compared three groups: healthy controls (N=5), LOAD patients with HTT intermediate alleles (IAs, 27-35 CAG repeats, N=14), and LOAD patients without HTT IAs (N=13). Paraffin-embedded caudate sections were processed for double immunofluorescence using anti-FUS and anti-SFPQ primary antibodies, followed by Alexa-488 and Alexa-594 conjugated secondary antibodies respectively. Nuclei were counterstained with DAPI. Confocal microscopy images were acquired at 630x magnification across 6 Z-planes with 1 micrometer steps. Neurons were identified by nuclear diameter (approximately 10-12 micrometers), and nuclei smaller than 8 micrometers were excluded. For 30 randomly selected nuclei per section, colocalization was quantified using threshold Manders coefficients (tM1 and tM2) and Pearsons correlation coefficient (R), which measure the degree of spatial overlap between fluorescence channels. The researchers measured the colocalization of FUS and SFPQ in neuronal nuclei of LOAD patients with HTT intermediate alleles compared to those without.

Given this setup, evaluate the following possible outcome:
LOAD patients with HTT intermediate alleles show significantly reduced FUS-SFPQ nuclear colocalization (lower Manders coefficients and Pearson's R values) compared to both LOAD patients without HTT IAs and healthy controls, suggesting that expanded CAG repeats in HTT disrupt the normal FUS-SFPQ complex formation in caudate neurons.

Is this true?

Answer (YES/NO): NO